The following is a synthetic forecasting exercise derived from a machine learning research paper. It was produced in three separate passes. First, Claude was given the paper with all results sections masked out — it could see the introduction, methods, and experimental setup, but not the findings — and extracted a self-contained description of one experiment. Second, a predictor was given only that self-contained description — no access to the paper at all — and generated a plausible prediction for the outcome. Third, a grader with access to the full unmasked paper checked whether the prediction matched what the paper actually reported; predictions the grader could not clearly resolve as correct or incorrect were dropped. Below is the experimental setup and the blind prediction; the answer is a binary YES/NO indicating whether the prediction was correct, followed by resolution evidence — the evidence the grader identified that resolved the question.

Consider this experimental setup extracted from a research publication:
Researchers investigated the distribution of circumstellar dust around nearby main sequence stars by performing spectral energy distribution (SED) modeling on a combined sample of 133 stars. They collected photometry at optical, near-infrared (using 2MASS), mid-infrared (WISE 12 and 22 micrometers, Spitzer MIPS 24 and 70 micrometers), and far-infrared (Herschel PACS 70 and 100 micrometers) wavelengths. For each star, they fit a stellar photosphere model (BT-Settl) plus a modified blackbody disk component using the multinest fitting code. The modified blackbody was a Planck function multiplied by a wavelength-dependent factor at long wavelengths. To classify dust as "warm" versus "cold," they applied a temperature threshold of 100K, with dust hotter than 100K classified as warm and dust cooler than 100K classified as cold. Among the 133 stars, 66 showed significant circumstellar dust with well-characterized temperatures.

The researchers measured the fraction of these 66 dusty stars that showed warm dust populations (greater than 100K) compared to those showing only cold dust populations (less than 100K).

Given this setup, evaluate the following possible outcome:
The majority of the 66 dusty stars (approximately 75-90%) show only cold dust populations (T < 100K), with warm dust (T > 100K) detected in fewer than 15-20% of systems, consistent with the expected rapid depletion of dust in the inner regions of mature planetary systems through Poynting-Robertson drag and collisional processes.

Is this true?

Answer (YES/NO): NO